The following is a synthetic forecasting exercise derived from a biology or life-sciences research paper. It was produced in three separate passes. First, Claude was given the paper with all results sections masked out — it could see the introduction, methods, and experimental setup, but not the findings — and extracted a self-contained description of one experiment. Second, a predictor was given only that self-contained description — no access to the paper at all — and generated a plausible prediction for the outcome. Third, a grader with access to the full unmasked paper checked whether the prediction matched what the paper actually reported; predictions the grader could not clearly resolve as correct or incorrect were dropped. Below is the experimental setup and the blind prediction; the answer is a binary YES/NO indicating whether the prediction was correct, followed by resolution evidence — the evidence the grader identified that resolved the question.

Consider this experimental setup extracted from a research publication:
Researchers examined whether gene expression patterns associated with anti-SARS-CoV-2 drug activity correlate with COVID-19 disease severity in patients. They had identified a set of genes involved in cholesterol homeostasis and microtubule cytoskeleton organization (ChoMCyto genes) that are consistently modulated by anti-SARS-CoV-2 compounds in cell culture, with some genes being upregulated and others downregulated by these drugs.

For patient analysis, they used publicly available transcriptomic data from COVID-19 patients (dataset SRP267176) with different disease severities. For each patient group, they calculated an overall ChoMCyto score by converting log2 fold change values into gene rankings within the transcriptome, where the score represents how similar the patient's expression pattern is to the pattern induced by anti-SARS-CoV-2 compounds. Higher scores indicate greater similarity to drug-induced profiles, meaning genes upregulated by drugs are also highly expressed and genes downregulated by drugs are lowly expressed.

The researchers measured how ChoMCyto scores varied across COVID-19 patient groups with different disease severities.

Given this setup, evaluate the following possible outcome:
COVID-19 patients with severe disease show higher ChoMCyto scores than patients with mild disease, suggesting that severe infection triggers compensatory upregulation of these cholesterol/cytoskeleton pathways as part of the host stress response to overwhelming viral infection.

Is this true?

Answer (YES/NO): NO